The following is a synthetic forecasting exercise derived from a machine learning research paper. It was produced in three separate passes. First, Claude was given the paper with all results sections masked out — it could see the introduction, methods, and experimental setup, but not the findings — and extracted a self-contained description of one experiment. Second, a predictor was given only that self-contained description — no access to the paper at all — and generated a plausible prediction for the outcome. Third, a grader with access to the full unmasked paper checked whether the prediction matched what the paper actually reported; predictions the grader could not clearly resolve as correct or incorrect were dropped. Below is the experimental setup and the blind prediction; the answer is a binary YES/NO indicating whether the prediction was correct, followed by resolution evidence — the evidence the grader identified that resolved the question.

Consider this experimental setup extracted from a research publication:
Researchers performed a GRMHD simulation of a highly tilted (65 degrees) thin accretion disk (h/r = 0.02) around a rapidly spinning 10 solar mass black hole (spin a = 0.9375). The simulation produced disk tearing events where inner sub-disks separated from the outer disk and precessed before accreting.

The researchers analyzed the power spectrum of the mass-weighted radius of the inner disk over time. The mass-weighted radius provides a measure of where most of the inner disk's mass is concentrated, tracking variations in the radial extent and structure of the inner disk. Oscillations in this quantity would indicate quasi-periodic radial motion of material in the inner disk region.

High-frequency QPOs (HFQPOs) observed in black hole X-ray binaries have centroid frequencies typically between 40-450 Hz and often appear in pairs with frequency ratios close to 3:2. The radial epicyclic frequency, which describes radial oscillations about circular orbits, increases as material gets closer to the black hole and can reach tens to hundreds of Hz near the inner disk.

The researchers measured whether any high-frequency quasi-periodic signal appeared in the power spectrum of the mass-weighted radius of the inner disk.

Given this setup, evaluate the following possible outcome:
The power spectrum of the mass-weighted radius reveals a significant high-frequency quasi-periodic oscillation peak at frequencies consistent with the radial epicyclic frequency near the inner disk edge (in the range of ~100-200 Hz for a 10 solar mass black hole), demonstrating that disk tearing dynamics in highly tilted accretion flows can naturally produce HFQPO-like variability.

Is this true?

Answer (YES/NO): NO